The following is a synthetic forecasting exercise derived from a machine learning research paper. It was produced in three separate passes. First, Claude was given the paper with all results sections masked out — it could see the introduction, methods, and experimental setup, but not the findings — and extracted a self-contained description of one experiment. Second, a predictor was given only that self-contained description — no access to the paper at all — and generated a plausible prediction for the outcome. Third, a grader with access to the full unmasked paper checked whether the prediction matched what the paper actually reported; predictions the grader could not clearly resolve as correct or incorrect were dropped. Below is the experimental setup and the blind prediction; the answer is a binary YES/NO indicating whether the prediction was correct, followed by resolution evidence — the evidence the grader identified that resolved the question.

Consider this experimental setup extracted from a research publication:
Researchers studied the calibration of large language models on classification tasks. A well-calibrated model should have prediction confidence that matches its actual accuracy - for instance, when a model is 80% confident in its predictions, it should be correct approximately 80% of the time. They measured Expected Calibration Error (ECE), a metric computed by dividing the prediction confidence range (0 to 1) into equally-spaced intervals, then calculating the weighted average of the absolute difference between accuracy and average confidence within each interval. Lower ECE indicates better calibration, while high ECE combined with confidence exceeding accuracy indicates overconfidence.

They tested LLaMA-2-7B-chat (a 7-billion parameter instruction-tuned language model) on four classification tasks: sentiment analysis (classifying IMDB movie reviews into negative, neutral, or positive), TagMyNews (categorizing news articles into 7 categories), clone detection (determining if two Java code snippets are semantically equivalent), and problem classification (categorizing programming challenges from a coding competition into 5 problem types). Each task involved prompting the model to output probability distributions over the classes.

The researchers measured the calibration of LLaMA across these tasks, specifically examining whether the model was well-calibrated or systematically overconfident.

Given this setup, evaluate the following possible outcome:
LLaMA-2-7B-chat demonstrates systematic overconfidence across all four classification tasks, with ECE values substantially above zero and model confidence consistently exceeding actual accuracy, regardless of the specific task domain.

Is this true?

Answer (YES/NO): NO